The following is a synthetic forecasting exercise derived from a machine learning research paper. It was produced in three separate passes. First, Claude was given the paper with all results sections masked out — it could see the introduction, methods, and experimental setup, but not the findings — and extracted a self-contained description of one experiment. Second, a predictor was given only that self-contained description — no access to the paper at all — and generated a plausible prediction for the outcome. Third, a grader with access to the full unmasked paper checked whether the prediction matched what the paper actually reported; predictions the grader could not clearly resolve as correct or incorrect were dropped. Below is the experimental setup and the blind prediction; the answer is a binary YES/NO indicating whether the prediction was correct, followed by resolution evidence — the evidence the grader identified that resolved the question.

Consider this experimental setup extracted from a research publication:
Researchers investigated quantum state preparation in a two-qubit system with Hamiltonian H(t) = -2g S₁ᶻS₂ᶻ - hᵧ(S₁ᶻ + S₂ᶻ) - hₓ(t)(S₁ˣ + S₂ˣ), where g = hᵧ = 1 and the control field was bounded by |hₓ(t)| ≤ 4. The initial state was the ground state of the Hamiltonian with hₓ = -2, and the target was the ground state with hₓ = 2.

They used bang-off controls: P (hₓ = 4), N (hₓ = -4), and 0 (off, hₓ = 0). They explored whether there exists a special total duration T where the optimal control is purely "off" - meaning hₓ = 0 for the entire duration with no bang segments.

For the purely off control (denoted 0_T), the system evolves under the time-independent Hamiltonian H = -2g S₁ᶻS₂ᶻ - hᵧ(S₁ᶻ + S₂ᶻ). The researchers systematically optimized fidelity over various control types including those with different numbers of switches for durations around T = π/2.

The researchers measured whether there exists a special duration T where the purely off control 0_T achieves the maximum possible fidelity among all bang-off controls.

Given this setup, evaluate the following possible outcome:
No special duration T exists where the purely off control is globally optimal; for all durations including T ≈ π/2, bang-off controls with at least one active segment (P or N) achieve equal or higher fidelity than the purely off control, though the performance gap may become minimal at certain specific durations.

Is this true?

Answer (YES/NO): NO